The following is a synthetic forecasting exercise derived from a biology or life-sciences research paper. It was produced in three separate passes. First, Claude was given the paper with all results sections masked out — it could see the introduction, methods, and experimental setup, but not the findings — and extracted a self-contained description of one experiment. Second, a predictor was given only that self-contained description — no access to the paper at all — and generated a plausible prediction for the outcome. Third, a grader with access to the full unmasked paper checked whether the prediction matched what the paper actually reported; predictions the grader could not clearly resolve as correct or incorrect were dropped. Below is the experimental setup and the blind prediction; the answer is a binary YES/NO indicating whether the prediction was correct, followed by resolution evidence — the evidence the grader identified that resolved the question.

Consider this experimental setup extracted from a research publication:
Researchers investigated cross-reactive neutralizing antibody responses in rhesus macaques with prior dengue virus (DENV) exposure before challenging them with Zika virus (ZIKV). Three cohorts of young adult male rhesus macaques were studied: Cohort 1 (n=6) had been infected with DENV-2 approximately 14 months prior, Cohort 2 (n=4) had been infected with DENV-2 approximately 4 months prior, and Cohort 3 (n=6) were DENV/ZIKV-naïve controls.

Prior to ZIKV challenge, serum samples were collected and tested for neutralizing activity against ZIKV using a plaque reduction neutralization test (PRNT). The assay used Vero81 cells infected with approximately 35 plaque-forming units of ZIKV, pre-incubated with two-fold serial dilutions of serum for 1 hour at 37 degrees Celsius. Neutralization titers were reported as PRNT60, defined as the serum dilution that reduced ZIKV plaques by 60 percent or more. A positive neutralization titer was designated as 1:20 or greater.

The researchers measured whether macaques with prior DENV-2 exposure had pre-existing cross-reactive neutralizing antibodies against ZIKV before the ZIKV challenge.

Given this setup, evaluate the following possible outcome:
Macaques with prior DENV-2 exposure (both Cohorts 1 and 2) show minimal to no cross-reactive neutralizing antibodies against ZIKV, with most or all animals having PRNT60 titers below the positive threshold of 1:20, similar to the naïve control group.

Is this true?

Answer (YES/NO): YES